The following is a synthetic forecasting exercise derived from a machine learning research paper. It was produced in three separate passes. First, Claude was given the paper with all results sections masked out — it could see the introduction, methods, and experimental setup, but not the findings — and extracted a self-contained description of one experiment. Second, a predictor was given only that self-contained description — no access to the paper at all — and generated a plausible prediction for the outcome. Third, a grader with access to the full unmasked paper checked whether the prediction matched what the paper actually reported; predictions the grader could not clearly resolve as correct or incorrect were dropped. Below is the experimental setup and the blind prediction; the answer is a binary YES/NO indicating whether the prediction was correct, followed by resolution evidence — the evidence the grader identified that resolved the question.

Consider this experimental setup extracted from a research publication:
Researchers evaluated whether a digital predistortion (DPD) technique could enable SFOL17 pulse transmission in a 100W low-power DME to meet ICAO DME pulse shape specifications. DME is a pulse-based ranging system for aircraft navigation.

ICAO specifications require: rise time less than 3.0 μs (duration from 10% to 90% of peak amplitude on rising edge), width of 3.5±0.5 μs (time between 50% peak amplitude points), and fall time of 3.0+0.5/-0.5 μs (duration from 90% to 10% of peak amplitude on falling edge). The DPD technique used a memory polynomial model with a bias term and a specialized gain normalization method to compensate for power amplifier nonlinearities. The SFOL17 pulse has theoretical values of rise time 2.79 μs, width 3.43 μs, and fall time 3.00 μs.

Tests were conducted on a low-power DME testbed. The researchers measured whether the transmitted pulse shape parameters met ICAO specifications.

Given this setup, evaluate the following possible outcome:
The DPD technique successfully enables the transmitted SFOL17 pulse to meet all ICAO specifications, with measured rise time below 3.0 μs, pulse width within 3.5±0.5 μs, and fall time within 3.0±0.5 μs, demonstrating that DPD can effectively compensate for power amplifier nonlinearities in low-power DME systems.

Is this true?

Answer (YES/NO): YES